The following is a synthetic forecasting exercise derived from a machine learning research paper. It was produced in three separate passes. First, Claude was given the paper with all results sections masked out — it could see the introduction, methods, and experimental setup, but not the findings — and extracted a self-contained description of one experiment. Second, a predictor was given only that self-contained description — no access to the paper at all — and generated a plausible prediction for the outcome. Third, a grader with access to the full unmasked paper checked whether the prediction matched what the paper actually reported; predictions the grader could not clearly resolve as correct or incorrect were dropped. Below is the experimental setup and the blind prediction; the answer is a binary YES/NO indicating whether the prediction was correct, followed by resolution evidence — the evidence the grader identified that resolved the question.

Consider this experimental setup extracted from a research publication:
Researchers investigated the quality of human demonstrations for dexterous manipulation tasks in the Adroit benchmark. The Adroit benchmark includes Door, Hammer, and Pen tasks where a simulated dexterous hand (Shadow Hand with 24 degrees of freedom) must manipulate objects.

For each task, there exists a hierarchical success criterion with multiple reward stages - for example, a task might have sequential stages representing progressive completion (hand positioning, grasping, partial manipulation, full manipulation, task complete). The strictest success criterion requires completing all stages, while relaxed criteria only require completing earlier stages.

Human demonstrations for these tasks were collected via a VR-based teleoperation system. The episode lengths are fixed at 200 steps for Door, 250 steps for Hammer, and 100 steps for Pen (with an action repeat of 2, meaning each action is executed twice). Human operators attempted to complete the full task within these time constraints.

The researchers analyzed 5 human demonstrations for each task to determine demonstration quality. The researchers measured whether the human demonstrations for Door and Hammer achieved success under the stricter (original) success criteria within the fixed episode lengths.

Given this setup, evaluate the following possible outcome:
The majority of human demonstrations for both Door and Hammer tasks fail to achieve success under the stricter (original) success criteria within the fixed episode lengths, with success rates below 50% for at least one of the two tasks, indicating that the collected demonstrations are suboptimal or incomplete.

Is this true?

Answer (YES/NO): NO